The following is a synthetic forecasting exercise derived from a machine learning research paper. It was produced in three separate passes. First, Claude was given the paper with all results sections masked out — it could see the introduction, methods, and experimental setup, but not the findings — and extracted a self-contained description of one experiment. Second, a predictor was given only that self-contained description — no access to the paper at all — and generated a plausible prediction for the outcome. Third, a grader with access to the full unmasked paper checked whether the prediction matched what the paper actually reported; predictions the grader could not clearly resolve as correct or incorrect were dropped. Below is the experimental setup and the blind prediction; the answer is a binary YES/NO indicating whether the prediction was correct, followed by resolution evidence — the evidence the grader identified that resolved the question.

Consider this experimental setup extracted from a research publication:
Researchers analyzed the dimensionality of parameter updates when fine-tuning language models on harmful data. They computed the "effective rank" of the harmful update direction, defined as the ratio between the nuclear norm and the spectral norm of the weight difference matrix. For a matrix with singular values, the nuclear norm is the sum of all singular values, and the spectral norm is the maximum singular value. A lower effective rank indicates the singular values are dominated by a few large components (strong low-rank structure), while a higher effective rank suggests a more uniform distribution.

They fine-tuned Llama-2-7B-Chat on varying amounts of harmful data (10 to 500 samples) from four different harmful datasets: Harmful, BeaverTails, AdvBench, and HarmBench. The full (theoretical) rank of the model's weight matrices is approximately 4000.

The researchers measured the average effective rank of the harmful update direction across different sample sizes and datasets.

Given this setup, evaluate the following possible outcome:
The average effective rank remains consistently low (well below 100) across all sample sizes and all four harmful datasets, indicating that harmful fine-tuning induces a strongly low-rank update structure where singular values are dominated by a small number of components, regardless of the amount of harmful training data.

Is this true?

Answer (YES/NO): NO